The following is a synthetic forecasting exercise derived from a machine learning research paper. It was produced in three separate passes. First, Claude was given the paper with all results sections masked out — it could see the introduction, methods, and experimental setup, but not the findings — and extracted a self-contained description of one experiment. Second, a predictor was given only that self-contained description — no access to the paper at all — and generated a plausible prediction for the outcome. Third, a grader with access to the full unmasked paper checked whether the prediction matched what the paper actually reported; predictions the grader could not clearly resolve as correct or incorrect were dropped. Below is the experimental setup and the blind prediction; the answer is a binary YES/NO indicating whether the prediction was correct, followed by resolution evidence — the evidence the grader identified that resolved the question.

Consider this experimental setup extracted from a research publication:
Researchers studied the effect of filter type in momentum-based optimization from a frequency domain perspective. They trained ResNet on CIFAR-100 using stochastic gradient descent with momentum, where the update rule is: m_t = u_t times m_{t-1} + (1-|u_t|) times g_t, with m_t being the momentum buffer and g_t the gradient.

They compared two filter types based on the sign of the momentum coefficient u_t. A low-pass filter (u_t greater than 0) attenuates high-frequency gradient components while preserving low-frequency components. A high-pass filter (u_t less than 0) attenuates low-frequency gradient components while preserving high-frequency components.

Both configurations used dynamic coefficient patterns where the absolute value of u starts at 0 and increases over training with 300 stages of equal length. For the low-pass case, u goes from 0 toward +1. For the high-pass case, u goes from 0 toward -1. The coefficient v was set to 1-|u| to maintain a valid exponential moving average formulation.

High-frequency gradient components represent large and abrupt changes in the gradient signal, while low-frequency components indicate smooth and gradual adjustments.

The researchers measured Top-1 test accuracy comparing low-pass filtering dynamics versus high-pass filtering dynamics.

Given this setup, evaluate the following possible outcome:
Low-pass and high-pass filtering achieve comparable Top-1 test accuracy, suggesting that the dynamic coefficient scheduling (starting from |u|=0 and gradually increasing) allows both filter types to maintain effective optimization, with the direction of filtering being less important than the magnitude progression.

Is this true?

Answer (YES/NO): NO